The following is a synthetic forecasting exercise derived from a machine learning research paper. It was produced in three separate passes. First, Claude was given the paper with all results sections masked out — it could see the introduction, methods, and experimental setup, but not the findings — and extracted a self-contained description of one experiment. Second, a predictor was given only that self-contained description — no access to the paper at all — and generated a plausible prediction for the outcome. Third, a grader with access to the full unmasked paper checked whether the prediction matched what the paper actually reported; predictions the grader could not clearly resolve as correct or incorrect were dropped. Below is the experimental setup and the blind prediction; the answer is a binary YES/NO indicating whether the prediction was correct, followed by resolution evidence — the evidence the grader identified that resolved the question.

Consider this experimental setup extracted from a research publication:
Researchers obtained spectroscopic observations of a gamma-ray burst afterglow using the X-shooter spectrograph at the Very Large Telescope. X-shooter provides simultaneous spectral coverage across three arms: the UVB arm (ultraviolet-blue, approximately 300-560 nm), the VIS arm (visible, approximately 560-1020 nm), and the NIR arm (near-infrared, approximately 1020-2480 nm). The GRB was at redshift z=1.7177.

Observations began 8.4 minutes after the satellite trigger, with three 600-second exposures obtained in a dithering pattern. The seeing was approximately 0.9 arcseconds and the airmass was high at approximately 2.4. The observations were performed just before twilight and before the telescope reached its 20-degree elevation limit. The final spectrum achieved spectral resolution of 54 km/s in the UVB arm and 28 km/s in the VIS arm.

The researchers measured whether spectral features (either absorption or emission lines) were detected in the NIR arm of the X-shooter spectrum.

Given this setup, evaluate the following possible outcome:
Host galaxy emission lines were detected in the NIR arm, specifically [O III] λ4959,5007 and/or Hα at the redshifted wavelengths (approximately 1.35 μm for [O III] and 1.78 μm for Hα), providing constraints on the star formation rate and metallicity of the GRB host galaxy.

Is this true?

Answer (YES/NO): NO